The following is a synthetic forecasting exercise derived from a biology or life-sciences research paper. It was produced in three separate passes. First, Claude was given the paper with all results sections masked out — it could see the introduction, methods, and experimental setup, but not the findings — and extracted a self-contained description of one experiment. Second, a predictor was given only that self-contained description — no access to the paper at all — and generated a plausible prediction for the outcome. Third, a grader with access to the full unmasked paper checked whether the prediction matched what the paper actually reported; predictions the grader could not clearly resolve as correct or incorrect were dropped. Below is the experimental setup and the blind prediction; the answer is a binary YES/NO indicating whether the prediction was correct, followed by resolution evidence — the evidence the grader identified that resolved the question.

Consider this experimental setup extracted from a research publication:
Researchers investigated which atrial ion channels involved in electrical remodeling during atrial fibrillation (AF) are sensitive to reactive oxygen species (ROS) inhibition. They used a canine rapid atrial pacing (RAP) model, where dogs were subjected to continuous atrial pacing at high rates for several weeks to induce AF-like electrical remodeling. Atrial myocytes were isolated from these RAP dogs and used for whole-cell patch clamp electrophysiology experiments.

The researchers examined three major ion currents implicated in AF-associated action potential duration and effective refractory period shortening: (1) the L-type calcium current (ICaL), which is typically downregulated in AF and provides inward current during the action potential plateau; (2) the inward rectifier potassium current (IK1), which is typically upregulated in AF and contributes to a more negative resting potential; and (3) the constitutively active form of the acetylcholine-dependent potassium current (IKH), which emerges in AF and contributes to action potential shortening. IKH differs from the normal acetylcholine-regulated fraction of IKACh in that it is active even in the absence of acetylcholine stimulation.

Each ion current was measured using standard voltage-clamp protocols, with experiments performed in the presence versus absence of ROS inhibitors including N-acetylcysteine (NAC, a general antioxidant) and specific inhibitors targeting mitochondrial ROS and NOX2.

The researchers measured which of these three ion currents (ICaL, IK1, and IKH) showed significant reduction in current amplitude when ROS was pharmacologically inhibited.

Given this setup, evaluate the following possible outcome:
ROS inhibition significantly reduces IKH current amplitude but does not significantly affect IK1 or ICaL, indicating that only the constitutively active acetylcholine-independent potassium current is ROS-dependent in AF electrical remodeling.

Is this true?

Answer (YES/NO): YES